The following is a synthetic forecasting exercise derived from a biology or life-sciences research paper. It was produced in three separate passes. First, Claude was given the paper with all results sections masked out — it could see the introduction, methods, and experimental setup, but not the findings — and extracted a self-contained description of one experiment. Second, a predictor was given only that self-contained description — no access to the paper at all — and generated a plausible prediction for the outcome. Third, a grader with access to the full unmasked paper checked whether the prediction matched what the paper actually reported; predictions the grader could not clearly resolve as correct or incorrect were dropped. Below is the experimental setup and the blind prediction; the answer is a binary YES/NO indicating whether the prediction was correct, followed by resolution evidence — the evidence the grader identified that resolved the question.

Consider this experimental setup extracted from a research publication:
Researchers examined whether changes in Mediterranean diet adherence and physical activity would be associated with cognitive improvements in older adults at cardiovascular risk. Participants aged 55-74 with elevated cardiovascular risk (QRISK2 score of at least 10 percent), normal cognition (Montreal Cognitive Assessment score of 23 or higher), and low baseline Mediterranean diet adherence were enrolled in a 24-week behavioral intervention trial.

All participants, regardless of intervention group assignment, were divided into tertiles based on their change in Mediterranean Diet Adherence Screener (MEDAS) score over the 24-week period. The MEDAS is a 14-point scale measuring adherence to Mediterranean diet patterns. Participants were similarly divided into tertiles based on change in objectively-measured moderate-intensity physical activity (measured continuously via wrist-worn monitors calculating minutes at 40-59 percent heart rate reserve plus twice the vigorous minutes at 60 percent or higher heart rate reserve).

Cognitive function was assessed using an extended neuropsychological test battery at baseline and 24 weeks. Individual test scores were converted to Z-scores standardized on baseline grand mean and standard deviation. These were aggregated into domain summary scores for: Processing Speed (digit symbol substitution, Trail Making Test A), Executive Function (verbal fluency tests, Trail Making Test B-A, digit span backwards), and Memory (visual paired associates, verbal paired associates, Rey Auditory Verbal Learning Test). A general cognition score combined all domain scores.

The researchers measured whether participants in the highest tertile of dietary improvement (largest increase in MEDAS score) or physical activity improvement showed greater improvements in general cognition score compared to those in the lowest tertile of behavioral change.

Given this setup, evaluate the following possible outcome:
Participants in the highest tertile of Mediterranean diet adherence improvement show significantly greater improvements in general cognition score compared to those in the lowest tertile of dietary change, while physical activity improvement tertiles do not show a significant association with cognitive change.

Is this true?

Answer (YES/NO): NO